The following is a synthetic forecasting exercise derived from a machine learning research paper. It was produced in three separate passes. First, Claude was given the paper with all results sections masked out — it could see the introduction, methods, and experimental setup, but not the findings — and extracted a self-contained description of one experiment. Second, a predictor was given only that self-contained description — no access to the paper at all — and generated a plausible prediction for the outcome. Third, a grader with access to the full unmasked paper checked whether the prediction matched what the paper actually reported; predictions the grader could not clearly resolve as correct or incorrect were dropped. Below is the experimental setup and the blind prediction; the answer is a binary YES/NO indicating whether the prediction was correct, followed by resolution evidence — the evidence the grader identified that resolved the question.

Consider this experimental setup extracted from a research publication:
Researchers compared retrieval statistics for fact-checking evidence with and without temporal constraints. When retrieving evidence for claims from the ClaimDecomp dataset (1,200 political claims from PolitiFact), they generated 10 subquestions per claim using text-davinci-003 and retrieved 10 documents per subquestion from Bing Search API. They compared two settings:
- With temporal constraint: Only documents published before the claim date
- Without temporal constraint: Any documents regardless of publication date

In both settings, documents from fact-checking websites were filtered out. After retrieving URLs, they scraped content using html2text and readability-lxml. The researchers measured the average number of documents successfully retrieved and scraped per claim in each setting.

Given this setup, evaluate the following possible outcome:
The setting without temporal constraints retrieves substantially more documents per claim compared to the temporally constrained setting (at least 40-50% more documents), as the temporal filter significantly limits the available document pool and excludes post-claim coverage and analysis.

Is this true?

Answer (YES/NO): NO